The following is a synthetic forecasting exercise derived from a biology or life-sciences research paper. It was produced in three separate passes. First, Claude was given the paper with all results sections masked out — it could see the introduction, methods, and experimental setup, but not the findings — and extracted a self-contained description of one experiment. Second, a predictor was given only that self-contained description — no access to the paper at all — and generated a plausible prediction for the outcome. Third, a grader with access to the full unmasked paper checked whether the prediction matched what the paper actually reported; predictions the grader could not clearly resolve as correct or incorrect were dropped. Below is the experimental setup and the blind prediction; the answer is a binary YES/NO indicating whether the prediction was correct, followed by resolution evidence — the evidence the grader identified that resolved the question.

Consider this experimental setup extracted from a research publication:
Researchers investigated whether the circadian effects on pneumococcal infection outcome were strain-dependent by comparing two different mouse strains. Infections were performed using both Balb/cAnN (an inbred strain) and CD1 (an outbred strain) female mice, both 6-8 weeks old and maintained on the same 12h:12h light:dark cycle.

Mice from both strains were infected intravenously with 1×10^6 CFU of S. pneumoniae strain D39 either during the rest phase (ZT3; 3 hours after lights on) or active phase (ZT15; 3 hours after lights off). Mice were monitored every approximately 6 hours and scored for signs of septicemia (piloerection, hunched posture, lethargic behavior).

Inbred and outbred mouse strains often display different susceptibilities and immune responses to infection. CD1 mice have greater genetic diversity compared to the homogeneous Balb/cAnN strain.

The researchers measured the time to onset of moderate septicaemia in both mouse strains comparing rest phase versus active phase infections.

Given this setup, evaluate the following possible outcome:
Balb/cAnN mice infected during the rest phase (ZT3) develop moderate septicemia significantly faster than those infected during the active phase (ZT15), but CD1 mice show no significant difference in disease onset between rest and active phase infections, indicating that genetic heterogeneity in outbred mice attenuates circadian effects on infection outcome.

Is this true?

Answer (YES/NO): NO